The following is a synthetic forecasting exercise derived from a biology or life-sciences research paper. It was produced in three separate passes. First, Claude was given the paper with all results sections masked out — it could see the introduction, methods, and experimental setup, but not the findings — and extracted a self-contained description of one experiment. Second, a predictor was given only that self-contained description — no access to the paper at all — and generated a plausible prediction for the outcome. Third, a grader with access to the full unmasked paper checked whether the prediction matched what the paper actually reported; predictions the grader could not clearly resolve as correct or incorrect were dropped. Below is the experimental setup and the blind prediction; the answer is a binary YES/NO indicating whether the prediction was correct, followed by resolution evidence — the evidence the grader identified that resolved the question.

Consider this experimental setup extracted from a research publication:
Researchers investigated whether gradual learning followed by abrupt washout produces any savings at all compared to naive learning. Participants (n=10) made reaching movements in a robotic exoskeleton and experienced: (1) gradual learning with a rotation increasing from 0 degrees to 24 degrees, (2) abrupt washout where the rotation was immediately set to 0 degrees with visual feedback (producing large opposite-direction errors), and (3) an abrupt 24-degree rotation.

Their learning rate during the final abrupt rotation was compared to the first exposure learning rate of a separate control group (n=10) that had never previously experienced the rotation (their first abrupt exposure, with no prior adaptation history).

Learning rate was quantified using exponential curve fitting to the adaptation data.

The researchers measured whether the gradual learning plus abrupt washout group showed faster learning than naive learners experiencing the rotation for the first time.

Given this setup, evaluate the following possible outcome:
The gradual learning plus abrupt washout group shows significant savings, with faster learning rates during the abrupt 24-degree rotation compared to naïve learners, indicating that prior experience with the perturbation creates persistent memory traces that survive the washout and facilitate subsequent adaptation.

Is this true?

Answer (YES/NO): NO